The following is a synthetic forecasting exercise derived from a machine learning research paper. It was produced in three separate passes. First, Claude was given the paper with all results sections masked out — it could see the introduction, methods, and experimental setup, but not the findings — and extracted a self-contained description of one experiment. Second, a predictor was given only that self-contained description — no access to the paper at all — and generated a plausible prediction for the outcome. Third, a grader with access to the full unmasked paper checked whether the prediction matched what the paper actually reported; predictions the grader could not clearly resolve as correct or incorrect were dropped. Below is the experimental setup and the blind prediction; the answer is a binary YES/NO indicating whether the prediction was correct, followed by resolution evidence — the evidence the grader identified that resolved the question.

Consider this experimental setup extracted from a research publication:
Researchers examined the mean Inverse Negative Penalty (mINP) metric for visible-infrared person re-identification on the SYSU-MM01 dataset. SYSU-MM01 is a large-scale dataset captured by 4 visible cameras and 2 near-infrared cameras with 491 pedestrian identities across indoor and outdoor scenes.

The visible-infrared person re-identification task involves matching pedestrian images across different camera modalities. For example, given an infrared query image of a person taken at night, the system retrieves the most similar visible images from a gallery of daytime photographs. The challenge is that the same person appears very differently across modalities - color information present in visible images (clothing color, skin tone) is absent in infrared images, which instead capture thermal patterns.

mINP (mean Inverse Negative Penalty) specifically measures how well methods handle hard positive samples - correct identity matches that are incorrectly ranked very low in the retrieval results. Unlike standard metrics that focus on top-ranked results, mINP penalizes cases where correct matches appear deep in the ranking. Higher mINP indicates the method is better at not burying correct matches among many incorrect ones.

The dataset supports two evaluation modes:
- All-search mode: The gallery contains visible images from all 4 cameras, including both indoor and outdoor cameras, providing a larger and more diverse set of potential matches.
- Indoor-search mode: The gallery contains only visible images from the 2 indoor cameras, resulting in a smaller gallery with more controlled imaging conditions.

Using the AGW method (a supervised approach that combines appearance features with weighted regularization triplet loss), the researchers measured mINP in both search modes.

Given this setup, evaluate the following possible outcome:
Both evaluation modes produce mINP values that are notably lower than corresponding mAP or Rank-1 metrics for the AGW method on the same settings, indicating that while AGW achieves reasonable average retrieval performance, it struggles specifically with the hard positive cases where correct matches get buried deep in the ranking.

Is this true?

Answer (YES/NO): NO